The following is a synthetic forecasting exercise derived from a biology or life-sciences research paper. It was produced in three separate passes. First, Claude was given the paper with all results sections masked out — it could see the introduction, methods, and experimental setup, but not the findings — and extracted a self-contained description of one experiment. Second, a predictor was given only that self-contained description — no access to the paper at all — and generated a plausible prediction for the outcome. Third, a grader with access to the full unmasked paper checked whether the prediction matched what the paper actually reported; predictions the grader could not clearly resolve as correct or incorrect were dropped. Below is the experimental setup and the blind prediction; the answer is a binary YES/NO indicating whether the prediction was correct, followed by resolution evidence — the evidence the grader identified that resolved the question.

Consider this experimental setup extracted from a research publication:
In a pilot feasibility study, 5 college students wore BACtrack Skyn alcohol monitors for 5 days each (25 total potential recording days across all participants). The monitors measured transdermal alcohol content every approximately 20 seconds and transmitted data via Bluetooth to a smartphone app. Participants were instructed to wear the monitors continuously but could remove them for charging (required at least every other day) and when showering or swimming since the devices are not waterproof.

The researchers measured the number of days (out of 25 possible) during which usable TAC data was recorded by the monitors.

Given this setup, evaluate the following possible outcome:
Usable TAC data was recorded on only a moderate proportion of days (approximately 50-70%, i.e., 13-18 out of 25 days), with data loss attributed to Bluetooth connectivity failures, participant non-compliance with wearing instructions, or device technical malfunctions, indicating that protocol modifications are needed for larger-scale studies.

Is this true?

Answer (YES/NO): NO